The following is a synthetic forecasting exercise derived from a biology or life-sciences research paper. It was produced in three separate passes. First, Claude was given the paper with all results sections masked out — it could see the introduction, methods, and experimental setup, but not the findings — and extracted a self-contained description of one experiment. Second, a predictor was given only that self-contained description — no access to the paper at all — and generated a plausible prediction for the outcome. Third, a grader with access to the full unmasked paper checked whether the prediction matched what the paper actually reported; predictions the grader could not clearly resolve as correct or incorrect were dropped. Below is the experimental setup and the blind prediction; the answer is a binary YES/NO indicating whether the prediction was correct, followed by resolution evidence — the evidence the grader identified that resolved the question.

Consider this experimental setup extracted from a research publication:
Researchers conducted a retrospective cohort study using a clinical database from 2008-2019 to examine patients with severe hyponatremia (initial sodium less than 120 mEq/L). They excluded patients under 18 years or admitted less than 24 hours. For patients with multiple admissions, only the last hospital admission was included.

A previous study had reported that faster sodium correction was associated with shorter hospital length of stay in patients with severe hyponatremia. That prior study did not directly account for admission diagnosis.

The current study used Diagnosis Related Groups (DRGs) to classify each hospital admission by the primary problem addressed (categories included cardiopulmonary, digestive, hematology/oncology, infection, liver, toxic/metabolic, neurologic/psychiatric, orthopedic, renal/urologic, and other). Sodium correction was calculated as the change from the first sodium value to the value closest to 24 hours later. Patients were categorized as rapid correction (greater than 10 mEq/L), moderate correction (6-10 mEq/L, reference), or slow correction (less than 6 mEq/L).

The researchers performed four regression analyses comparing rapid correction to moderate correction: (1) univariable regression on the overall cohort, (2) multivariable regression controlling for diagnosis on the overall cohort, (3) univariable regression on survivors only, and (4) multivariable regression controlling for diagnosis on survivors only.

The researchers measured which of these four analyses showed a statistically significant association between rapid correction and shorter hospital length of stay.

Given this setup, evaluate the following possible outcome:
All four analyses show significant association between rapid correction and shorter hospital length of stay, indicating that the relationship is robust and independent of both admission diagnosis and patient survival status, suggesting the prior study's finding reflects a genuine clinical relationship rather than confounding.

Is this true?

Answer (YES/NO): NO